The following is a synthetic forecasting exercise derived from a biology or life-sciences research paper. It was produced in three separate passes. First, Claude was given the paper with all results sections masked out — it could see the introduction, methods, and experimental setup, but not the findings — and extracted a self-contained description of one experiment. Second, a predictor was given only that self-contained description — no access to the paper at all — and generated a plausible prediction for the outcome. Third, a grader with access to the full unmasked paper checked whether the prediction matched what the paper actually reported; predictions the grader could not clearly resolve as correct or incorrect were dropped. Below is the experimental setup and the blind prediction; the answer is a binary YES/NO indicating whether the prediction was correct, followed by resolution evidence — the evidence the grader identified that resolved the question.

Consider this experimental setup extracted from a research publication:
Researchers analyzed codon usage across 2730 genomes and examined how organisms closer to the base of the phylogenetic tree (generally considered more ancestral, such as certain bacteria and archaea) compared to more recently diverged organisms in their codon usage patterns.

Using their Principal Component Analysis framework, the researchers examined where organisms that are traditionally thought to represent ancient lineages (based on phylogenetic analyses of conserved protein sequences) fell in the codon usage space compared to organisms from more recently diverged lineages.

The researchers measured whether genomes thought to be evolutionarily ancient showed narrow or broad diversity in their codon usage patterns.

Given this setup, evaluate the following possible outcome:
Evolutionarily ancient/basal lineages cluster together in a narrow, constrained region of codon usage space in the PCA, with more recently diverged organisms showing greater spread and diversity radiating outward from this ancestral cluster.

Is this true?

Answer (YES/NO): NO